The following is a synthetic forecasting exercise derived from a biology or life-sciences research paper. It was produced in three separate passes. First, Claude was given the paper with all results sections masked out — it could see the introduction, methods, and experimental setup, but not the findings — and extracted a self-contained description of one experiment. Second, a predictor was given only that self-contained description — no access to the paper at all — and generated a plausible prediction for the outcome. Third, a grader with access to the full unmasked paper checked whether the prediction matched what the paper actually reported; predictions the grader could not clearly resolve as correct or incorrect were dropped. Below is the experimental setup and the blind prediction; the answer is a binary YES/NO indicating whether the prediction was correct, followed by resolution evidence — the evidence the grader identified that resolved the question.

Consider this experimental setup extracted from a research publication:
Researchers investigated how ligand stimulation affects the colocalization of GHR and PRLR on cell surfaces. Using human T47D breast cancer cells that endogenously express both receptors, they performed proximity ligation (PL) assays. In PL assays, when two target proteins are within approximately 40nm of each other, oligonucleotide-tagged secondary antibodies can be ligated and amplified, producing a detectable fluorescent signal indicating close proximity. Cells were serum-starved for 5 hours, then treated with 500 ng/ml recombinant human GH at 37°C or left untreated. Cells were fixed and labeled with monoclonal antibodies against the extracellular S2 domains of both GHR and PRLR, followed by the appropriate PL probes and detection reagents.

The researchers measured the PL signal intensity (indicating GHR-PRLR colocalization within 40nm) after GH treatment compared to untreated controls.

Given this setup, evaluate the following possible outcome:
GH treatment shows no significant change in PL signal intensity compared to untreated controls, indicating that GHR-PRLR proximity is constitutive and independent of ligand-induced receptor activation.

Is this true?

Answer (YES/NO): NO